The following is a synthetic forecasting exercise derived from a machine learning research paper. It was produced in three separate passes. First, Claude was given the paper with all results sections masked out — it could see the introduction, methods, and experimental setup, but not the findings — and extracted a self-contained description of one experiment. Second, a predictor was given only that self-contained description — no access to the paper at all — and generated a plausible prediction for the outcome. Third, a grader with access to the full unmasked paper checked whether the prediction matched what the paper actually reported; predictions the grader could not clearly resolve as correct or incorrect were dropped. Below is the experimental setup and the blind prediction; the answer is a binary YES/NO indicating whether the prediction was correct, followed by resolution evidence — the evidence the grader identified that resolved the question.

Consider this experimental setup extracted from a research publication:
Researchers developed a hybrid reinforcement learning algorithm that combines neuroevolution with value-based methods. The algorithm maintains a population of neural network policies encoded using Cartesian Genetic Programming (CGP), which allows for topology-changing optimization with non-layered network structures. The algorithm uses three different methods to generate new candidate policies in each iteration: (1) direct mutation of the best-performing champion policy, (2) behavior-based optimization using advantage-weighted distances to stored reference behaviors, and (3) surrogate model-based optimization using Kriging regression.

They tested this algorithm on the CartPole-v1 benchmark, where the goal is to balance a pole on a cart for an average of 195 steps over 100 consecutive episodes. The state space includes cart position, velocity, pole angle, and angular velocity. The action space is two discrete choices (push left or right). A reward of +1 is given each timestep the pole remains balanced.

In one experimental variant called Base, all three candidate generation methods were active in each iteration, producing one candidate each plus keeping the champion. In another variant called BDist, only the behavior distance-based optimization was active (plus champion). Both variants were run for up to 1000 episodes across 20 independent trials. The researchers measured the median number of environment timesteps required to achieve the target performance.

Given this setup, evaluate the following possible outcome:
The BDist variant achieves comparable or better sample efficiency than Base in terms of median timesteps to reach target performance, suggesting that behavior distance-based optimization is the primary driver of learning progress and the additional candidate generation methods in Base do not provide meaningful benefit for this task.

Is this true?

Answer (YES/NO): NO